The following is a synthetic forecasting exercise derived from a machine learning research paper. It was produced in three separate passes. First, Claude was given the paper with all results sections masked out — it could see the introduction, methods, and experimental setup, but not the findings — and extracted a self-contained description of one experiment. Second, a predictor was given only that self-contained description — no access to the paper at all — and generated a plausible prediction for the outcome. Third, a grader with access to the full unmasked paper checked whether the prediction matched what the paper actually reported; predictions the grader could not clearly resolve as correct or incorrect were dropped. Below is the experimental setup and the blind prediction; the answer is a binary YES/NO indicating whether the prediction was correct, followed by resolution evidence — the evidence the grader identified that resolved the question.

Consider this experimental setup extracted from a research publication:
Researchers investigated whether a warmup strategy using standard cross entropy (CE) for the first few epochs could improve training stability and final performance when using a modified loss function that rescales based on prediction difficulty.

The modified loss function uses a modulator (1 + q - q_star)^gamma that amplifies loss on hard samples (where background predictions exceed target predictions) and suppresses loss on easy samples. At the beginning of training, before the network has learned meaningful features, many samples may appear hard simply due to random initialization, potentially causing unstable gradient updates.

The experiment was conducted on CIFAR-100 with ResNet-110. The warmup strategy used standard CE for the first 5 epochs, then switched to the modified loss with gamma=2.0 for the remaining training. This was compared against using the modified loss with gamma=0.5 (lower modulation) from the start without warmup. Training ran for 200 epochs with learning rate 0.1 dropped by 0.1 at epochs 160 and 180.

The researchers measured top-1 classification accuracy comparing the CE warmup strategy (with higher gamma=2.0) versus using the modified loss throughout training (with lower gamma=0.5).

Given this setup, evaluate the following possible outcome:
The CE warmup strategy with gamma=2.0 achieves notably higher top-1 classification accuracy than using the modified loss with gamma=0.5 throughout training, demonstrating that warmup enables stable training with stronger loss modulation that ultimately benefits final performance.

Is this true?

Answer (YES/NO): NO